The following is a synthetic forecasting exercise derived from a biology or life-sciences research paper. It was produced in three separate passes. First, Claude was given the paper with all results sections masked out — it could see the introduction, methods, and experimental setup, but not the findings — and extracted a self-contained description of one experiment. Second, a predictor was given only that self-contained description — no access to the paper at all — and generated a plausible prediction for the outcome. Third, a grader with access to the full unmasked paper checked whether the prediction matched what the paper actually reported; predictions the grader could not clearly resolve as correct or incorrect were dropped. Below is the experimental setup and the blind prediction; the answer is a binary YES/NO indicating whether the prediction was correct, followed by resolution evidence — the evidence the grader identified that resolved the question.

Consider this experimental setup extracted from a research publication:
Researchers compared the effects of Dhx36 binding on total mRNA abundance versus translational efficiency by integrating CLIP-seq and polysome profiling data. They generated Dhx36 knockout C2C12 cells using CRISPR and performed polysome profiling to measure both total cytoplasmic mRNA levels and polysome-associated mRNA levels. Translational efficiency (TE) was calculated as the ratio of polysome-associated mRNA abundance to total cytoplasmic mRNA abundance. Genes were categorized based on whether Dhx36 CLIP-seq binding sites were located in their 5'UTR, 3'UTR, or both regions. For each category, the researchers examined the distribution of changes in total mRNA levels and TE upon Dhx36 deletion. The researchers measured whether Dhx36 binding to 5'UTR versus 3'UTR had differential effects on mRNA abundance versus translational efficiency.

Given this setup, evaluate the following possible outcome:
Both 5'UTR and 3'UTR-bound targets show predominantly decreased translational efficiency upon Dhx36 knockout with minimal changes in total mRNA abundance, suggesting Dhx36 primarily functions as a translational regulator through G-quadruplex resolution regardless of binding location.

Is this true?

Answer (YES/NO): NO